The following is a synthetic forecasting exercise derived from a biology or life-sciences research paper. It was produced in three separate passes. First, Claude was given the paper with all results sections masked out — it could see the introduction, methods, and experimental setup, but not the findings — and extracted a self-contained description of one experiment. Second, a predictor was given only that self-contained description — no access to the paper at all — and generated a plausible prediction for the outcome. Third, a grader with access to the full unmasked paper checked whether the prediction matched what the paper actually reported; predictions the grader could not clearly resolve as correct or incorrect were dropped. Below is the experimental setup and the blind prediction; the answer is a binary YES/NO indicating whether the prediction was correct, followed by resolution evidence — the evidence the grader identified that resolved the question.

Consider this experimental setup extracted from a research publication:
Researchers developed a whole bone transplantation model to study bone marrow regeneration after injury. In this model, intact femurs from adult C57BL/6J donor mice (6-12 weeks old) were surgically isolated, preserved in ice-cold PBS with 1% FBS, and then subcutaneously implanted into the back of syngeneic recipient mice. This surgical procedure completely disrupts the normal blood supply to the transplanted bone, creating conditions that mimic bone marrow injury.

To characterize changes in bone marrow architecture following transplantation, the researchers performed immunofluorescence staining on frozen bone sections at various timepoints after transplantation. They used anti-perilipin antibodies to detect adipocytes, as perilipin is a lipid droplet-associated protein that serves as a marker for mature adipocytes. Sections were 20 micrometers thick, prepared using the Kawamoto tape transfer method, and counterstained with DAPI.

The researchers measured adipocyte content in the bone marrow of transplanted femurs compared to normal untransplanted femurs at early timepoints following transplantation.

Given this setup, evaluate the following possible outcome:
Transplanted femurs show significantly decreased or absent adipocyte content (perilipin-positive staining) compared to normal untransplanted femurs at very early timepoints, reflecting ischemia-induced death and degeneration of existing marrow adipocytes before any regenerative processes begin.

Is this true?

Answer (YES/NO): NO